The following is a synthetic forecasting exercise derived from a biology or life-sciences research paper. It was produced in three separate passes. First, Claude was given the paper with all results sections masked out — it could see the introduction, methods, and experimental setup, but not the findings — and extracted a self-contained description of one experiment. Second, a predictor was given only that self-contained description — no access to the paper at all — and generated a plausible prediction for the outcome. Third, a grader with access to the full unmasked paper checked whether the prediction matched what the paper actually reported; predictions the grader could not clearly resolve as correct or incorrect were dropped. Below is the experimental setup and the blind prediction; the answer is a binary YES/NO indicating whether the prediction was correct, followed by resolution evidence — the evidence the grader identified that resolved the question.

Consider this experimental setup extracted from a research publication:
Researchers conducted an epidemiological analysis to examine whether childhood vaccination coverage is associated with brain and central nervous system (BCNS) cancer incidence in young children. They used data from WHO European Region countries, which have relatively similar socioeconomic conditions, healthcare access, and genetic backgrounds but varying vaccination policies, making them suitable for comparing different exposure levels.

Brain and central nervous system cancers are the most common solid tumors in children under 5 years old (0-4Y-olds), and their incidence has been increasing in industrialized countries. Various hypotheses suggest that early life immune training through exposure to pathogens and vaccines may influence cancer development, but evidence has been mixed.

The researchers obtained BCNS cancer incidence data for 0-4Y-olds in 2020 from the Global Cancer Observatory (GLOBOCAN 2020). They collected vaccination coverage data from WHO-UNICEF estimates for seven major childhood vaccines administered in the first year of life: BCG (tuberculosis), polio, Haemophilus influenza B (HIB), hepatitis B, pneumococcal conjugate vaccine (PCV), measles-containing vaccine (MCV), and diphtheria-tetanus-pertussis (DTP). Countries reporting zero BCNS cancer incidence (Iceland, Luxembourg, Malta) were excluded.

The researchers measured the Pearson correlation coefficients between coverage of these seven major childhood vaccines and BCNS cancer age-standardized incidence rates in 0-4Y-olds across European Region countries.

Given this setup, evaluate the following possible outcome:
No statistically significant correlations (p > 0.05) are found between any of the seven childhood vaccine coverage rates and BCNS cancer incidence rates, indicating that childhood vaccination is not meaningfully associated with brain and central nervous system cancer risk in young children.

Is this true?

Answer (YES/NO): NO